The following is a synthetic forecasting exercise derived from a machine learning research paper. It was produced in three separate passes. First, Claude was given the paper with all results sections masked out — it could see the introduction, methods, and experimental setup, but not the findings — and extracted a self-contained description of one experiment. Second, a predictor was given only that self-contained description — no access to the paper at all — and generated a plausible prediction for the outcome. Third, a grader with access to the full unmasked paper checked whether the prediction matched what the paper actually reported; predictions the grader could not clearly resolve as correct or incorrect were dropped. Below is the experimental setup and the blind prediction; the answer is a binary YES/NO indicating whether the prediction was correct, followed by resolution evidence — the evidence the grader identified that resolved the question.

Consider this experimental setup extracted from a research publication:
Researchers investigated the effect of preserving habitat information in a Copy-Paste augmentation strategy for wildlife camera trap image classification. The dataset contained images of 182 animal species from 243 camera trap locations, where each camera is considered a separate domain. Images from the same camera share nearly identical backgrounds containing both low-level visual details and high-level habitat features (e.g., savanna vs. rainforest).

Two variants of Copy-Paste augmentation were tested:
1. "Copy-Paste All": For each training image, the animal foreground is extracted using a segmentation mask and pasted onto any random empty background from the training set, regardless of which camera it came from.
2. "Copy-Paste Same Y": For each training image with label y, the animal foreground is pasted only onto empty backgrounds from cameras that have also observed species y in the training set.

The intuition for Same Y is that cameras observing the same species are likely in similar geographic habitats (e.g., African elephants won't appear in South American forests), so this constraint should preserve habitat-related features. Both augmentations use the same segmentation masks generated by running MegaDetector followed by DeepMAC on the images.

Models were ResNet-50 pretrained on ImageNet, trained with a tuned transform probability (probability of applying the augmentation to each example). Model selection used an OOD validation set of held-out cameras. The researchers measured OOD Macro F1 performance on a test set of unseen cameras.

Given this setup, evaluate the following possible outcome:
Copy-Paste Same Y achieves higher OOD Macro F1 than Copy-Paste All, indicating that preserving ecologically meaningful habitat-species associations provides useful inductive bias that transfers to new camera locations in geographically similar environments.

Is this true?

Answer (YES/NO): YES